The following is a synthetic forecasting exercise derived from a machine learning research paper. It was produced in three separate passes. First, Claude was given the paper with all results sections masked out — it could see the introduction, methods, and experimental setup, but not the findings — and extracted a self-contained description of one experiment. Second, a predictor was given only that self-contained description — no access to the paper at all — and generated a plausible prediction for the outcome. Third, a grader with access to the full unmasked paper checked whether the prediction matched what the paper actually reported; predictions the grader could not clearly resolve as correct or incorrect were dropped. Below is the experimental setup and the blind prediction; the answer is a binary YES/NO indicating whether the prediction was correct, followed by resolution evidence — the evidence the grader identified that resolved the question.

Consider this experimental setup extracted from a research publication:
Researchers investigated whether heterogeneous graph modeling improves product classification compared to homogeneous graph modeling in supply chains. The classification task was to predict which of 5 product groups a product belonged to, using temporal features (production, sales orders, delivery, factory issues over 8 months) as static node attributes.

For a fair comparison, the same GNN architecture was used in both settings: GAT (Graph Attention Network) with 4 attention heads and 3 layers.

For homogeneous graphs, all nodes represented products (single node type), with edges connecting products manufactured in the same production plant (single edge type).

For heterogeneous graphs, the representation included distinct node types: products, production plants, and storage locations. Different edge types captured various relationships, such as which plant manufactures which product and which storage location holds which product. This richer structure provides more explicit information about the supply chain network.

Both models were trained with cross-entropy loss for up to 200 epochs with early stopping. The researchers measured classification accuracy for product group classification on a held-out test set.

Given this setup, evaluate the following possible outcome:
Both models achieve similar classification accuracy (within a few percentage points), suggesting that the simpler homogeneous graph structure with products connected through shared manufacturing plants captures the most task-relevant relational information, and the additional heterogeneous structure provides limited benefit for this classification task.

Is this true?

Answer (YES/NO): NO